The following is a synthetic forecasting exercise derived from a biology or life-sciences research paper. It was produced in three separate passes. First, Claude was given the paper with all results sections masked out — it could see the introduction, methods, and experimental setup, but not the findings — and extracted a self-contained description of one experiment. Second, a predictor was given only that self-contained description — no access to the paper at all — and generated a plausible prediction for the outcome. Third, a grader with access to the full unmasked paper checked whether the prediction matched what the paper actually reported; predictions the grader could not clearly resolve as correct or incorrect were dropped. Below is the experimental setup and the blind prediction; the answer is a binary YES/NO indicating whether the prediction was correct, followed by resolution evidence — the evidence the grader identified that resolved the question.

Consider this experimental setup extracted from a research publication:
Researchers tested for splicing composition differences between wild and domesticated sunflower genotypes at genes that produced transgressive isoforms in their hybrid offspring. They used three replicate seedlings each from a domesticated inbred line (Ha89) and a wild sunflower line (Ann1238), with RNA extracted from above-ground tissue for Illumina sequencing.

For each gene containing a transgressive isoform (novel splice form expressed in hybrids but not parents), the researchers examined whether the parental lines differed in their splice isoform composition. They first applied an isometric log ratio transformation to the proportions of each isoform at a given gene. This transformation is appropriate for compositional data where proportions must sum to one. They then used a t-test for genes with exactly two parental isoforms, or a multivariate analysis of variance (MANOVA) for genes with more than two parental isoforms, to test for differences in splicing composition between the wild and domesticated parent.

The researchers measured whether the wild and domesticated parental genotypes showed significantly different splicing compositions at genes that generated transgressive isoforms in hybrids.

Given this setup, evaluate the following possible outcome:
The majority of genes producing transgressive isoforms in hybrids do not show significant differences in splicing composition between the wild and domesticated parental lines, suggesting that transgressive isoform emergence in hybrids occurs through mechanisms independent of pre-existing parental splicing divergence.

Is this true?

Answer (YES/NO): YES